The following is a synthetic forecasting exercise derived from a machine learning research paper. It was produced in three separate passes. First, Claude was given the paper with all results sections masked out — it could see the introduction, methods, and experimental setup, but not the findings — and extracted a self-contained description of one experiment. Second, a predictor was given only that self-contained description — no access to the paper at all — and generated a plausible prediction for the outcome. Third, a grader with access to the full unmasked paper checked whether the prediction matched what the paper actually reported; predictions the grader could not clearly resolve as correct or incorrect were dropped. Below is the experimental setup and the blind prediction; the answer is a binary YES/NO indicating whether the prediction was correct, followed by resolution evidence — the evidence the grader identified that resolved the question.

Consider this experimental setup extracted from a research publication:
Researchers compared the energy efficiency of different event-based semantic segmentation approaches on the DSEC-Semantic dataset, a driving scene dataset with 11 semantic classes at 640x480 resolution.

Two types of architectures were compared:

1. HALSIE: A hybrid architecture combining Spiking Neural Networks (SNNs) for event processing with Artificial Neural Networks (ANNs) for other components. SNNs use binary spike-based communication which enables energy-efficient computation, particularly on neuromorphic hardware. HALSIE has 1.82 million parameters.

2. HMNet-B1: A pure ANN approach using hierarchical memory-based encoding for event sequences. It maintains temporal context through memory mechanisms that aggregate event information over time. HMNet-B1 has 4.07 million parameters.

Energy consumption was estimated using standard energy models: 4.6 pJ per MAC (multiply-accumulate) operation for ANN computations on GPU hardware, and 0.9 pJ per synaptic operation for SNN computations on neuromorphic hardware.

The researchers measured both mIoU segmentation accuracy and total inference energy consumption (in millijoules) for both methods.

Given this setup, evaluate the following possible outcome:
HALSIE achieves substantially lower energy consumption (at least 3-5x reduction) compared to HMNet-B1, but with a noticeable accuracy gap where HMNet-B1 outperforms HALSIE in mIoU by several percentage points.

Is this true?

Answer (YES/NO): NO